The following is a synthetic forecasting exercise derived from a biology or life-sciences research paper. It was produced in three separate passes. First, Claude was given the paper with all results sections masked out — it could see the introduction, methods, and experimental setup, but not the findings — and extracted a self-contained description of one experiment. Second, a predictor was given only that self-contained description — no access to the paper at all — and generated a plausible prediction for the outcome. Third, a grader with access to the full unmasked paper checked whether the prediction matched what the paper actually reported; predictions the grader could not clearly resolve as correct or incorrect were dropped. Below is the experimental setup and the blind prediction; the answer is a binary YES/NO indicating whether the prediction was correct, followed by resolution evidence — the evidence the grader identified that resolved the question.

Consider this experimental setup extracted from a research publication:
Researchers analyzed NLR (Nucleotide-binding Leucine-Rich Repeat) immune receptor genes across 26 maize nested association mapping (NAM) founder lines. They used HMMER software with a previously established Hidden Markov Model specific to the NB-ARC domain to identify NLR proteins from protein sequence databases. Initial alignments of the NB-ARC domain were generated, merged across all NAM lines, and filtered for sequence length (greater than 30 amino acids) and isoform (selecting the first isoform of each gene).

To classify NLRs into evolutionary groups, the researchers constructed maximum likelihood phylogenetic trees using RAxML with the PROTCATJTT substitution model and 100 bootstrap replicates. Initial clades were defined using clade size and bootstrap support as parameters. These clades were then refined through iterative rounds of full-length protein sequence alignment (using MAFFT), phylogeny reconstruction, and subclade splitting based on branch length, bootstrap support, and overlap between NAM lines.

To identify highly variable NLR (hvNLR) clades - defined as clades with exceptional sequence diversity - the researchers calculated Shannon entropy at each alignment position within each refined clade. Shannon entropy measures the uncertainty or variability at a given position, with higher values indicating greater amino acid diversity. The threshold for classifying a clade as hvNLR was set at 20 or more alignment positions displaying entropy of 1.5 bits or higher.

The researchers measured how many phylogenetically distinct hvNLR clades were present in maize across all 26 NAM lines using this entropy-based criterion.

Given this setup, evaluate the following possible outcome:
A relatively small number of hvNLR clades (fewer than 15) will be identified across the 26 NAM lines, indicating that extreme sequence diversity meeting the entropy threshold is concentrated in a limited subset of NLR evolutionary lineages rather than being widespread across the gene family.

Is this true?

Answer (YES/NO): YES